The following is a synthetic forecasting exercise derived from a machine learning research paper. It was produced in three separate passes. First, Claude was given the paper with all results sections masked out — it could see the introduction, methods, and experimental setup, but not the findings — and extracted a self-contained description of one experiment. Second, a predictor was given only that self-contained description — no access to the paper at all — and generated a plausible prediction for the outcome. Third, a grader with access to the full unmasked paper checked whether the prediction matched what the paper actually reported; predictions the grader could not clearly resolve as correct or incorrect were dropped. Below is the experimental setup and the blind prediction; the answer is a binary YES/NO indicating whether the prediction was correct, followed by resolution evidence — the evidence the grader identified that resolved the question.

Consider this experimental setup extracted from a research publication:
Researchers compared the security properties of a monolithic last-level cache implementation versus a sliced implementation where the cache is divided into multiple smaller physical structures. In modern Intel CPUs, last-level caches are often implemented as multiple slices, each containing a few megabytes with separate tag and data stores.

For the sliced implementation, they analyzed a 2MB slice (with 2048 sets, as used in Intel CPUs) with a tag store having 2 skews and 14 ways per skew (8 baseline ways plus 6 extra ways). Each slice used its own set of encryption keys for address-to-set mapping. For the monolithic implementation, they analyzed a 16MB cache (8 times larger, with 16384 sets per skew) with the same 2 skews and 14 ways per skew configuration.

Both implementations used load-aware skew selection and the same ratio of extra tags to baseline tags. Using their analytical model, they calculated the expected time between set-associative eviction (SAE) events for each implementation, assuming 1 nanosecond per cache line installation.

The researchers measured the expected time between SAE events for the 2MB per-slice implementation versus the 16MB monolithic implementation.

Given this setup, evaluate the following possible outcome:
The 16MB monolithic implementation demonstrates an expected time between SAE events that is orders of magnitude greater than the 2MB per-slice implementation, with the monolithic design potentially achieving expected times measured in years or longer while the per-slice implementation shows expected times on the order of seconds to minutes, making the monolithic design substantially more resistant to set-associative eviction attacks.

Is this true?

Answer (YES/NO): NO